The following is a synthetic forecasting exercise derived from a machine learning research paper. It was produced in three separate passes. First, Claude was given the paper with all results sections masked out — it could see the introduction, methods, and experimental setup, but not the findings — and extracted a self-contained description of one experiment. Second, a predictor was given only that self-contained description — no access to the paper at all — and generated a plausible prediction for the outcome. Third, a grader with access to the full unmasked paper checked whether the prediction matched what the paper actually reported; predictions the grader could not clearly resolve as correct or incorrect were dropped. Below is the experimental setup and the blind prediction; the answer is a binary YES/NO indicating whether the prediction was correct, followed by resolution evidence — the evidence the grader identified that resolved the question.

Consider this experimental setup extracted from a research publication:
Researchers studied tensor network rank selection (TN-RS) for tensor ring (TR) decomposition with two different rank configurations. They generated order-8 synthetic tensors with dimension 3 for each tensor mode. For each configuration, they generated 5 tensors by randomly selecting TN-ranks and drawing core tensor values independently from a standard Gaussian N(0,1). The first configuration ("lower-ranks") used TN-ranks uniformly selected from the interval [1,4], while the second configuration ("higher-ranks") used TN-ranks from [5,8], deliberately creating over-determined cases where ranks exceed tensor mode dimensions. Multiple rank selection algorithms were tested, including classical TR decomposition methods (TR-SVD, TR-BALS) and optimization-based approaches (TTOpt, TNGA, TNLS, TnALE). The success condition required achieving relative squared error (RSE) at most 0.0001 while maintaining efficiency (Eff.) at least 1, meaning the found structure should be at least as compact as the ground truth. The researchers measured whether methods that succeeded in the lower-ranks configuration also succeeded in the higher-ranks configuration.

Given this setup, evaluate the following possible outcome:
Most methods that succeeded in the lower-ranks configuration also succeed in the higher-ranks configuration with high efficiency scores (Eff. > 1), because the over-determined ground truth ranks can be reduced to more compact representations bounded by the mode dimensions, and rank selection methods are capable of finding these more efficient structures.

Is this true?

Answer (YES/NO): NO